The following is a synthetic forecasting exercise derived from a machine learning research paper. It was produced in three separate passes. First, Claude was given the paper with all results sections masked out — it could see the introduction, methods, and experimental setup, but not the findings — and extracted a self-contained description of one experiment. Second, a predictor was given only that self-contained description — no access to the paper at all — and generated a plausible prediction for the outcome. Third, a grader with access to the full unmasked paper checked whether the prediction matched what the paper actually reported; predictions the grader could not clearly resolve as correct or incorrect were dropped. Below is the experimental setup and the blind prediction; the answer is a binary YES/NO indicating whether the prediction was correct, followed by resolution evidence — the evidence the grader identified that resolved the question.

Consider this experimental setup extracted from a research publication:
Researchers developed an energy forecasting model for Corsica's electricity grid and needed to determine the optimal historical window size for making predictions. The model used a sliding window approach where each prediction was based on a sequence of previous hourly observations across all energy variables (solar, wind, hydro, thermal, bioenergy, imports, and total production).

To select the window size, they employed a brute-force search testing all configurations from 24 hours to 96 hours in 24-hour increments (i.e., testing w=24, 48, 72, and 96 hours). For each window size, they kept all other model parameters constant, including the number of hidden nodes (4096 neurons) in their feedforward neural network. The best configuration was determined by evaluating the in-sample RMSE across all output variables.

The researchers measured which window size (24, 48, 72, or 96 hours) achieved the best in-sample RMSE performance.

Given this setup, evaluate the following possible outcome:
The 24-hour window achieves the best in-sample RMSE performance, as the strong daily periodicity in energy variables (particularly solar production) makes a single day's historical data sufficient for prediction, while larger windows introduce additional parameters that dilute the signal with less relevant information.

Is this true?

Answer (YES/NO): NO